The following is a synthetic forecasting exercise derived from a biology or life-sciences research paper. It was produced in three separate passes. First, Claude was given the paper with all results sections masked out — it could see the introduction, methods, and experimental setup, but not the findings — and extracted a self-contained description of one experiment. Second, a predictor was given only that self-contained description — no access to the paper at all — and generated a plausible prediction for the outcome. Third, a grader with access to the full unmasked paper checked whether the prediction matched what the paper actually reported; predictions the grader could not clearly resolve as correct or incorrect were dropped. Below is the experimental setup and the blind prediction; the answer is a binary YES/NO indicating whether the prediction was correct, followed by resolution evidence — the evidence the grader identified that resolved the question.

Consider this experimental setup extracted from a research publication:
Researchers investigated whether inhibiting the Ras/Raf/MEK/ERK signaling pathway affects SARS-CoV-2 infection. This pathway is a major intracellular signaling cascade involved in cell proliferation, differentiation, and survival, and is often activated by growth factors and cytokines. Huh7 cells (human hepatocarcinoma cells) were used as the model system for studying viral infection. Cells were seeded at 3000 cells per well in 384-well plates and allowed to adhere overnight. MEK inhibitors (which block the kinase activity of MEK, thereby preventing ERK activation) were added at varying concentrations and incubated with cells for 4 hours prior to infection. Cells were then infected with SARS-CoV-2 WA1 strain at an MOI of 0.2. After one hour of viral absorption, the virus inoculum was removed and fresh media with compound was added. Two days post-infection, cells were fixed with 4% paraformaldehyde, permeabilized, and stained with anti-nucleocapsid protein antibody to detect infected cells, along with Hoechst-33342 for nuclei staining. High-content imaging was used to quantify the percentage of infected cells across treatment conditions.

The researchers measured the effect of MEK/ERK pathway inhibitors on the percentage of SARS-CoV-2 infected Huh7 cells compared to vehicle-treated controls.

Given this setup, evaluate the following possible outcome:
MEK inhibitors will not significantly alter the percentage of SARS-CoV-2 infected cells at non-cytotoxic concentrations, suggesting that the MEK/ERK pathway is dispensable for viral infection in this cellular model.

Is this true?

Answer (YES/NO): NO